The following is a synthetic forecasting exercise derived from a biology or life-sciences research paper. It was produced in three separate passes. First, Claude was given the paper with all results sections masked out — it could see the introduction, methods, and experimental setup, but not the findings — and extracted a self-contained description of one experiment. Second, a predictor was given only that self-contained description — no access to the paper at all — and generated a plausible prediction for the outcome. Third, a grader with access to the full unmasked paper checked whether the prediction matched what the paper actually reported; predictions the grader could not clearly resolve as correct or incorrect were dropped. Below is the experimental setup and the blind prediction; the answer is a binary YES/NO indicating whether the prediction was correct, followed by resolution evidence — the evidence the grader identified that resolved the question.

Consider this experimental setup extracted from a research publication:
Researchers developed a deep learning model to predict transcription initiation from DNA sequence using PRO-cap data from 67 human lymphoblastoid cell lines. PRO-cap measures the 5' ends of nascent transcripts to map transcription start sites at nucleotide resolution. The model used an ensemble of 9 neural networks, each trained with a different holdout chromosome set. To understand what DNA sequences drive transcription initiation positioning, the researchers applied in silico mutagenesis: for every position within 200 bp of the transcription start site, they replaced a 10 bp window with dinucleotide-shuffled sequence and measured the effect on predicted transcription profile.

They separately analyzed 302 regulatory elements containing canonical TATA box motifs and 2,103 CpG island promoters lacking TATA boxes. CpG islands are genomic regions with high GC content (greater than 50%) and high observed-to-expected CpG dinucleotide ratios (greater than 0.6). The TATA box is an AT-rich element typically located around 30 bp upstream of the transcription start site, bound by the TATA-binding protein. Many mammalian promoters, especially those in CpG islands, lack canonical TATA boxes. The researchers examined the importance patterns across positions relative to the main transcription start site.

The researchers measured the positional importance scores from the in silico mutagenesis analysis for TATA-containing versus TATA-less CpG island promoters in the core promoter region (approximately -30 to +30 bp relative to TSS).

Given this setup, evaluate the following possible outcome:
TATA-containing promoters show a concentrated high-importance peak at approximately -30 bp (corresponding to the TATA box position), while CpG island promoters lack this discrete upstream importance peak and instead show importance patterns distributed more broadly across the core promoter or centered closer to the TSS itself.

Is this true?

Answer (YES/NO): NO